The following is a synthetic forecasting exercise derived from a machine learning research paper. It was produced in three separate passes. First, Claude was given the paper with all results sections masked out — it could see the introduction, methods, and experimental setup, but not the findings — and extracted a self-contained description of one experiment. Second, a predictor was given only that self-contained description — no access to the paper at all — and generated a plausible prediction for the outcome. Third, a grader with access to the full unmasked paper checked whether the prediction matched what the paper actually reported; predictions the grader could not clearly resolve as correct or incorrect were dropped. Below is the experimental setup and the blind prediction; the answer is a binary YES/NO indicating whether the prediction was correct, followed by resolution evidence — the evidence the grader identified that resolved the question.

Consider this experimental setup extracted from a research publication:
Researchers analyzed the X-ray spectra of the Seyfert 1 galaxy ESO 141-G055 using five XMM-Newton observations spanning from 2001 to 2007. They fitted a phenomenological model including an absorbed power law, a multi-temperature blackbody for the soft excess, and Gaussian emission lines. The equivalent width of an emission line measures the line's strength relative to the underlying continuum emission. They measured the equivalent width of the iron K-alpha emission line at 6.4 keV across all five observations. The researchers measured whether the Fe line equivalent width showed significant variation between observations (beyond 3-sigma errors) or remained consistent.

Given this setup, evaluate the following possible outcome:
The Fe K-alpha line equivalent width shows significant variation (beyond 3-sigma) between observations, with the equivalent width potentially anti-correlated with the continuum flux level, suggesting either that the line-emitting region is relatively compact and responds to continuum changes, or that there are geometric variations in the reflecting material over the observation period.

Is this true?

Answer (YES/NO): NO